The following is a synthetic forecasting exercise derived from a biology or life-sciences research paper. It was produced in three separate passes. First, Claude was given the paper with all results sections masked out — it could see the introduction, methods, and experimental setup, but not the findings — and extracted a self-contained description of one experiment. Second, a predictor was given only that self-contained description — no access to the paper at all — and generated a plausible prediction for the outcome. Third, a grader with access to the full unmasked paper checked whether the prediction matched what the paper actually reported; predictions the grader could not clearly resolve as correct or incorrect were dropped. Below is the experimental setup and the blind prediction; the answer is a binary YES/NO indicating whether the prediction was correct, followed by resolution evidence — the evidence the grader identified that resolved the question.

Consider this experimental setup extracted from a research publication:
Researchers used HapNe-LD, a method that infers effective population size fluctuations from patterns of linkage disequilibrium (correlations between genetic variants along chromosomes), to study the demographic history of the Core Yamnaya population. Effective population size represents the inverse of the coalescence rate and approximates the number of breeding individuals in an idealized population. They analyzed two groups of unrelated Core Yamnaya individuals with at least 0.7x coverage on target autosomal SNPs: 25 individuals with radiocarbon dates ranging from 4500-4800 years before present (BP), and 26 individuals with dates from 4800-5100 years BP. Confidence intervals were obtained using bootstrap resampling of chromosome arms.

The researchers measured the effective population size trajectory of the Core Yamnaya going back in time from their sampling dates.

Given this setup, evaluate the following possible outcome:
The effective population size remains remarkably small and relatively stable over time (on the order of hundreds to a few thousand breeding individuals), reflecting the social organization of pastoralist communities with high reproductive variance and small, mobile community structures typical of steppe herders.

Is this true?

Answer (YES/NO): NO